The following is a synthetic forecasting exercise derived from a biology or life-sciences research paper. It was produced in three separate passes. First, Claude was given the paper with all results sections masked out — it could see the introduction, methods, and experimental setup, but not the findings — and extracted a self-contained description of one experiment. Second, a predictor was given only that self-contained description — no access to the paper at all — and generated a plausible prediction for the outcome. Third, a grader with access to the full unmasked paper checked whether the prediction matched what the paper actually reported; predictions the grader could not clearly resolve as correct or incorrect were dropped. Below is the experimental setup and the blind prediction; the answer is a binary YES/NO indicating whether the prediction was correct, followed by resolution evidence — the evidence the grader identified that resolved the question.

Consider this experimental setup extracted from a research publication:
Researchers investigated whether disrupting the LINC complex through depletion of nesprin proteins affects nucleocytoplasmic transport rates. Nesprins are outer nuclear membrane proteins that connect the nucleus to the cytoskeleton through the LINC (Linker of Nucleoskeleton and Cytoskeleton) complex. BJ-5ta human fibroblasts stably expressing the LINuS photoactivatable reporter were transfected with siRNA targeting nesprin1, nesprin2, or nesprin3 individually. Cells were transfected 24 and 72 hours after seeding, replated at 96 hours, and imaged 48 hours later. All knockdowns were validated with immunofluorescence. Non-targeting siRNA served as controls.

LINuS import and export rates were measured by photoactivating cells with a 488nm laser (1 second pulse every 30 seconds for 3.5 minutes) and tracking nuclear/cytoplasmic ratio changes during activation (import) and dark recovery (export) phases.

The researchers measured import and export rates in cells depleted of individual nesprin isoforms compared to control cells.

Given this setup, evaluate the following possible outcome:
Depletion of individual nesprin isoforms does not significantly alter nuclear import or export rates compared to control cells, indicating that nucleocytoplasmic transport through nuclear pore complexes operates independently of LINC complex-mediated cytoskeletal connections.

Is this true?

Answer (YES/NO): NO